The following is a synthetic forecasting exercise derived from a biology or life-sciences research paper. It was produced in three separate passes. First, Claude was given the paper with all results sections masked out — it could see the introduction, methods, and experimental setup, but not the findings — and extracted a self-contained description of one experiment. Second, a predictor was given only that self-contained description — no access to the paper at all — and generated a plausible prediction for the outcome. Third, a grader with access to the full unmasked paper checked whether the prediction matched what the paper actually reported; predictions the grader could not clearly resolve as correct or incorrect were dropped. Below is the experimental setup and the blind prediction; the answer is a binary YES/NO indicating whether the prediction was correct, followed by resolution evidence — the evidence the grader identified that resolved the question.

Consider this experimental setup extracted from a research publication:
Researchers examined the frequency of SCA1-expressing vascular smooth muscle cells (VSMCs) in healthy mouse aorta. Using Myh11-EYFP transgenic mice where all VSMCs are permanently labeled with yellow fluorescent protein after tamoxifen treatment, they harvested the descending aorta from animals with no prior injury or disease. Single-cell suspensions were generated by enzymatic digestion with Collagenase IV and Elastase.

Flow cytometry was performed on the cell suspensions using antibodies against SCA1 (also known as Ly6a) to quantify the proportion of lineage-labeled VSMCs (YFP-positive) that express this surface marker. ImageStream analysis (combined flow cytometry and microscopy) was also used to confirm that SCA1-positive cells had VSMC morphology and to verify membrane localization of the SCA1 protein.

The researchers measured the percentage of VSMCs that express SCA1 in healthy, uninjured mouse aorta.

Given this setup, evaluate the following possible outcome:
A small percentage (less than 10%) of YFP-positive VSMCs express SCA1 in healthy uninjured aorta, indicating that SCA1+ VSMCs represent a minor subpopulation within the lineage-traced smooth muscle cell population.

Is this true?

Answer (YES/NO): YES